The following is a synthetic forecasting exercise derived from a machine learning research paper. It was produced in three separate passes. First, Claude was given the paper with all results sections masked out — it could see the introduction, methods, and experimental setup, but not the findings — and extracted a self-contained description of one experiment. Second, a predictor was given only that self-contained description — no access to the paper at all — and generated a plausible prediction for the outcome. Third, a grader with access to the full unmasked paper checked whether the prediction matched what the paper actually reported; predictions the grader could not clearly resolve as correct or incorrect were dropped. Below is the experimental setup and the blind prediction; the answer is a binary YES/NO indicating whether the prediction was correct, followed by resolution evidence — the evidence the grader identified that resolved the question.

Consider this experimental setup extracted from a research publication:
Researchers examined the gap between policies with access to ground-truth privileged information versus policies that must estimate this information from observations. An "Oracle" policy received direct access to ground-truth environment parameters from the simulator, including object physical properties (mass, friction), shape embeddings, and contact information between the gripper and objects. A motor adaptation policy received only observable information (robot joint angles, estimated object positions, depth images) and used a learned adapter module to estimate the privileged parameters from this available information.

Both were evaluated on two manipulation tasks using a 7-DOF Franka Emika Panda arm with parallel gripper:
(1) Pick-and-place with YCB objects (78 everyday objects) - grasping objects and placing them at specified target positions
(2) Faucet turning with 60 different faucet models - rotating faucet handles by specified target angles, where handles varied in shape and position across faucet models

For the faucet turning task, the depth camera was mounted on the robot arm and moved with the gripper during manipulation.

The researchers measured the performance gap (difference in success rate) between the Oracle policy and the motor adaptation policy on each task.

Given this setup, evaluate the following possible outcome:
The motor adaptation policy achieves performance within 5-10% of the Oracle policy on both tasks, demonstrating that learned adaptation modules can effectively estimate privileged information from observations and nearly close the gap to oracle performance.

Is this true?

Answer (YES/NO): NO